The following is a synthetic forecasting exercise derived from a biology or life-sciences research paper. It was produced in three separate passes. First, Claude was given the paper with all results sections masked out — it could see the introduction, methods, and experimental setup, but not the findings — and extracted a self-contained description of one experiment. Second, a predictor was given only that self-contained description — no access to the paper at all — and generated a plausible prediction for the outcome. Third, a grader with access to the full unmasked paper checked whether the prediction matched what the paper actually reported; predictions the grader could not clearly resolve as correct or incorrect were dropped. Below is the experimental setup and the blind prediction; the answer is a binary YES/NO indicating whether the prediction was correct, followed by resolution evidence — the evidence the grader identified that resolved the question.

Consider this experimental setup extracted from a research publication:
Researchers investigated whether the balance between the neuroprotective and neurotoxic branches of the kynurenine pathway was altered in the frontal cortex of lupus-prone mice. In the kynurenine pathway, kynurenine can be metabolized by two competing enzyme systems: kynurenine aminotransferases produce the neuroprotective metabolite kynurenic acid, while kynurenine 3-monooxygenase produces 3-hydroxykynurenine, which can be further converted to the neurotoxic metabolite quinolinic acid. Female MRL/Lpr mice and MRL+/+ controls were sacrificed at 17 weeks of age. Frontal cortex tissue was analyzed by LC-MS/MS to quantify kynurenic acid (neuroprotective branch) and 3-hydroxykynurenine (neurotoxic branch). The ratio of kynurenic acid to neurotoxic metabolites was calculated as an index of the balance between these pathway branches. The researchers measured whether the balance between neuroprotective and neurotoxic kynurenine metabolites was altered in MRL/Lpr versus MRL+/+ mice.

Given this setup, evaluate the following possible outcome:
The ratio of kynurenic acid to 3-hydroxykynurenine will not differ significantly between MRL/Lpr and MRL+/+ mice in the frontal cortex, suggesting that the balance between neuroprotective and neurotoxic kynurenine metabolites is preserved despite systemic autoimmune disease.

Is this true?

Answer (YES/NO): NO